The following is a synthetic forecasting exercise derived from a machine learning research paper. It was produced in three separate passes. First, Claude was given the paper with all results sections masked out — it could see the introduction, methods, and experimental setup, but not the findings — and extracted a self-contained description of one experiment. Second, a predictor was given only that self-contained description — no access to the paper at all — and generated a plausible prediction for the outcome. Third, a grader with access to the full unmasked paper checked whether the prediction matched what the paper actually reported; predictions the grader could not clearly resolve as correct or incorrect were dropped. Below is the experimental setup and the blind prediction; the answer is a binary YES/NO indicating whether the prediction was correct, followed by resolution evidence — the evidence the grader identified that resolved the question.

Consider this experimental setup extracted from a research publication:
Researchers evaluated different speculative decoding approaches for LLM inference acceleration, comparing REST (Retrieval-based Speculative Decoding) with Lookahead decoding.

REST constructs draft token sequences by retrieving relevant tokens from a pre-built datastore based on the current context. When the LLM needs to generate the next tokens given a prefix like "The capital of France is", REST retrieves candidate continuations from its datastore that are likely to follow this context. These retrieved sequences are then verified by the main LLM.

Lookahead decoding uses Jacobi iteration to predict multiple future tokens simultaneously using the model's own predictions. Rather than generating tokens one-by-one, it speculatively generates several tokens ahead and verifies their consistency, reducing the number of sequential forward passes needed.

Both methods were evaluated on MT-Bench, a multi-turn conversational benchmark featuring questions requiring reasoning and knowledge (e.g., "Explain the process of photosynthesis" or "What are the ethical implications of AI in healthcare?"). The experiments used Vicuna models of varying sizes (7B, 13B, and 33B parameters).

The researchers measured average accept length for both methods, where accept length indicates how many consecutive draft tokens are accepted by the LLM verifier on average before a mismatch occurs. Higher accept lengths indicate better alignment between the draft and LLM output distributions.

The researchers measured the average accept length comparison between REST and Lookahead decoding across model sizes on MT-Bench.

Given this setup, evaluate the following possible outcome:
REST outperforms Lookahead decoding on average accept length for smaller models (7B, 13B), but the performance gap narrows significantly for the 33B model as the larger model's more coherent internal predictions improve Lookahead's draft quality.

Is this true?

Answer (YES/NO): NO